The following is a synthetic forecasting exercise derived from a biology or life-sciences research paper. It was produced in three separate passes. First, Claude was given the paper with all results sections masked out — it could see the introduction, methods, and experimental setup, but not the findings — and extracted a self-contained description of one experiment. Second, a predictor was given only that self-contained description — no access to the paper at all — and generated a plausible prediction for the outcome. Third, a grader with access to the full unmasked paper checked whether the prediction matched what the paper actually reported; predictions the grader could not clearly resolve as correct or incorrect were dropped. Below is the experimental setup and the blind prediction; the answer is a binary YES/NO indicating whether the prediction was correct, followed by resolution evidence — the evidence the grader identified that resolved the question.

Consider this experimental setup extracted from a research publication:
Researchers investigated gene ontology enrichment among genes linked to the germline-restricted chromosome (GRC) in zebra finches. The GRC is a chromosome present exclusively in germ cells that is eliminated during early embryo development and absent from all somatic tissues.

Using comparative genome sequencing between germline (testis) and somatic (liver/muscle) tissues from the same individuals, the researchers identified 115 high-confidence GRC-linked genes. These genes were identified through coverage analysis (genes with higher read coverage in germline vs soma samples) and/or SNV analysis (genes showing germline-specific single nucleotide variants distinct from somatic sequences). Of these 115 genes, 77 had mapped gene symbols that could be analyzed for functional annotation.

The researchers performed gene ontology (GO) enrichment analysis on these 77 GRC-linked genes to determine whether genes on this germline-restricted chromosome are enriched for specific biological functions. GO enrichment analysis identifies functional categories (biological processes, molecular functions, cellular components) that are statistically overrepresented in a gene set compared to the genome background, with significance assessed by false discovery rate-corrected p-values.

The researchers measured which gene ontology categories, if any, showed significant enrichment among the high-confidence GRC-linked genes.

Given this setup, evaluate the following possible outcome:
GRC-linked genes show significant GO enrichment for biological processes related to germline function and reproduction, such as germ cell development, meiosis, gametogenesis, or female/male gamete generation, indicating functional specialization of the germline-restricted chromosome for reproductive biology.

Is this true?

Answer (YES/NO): YES